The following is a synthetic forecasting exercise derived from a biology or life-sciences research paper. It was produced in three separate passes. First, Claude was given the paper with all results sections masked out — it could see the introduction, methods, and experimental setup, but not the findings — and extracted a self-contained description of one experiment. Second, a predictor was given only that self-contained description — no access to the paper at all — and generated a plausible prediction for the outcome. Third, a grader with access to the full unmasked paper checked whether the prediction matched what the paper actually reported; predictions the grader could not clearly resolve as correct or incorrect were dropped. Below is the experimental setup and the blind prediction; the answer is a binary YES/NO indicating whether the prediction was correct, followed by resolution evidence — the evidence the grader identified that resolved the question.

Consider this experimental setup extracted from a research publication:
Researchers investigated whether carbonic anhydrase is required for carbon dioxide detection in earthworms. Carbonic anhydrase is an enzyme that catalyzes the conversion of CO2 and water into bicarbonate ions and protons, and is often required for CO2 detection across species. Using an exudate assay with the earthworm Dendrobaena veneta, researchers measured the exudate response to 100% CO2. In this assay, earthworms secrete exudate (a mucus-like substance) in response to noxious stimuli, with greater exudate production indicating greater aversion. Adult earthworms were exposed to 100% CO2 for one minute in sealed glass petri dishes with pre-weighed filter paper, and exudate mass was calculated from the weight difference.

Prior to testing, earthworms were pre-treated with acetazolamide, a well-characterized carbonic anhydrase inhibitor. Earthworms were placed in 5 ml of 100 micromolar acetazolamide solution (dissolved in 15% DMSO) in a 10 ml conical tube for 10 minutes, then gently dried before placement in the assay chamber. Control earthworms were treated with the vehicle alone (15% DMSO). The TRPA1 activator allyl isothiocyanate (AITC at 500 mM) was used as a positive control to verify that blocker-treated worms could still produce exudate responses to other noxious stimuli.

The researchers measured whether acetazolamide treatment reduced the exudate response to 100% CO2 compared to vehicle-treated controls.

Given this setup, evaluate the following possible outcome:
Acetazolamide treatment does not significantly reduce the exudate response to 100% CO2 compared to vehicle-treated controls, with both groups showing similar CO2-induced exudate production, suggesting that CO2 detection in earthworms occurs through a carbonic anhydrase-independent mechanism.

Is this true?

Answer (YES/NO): NO